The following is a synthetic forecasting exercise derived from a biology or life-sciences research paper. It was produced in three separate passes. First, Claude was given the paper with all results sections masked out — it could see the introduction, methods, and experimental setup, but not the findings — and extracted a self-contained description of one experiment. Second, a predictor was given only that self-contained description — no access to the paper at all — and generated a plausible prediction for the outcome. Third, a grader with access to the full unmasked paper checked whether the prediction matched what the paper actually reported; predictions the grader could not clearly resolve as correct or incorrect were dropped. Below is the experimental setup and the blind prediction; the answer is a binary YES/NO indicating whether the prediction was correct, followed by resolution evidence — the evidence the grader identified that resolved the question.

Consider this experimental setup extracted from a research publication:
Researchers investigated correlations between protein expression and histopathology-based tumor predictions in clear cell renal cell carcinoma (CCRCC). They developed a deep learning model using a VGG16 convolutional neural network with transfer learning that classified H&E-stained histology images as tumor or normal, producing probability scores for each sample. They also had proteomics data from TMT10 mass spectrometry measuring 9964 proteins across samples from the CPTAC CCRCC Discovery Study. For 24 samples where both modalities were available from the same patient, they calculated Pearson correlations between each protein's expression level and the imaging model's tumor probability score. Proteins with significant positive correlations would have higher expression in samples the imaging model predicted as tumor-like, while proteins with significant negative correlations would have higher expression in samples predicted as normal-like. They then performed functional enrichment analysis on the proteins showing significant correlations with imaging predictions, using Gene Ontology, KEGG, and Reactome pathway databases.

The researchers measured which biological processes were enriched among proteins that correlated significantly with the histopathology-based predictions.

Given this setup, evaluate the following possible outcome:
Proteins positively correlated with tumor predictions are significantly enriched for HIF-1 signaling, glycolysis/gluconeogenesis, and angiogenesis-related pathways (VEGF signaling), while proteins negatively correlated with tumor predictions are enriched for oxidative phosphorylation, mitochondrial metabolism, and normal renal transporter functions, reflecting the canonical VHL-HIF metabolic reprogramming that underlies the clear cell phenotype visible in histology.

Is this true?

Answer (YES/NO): NO